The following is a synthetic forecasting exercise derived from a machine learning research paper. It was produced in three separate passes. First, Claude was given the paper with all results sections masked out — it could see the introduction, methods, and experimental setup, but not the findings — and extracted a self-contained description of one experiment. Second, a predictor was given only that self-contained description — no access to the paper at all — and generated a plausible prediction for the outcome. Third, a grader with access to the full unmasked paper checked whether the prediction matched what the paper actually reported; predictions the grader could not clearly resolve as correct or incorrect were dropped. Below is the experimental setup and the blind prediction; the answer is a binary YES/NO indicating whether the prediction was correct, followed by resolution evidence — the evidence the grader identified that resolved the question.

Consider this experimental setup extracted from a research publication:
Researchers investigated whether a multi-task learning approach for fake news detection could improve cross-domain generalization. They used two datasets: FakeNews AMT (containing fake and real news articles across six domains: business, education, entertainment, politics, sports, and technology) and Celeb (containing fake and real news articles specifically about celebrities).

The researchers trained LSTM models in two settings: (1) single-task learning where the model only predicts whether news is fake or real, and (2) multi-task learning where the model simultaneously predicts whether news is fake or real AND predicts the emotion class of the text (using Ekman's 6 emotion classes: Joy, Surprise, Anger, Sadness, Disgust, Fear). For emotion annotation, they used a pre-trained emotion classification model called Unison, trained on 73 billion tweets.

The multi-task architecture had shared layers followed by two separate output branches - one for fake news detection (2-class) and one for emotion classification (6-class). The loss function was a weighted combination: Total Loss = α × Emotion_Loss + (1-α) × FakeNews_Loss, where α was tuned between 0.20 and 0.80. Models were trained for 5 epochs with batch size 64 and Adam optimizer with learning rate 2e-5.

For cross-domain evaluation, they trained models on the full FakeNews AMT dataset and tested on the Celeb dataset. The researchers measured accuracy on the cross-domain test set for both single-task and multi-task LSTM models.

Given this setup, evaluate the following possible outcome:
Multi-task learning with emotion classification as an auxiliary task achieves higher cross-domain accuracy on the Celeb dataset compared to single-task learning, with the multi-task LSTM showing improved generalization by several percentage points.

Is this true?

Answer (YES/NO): NO